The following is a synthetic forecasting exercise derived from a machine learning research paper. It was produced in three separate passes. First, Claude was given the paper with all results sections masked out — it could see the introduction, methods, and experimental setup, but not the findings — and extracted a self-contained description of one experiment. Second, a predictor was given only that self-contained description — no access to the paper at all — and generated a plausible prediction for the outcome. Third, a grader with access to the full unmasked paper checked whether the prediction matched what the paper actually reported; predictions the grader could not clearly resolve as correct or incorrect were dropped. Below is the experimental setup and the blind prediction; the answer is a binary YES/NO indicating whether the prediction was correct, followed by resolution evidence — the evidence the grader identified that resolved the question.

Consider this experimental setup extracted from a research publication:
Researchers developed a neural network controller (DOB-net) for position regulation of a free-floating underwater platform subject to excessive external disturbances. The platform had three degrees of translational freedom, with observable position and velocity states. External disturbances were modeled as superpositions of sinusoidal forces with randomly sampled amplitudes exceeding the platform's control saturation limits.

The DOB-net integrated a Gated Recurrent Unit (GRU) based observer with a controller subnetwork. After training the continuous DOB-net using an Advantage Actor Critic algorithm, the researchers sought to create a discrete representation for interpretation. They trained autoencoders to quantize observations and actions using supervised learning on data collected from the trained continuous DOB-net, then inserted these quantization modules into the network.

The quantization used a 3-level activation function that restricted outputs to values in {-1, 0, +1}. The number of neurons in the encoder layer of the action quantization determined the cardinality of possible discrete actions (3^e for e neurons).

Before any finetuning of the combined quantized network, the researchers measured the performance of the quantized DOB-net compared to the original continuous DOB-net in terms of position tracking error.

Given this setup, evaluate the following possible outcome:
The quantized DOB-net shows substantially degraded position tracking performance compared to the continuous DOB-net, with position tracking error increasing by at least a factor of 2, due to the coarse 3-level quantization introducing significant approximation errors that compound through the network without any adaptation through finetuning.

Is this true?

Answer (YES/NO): NO